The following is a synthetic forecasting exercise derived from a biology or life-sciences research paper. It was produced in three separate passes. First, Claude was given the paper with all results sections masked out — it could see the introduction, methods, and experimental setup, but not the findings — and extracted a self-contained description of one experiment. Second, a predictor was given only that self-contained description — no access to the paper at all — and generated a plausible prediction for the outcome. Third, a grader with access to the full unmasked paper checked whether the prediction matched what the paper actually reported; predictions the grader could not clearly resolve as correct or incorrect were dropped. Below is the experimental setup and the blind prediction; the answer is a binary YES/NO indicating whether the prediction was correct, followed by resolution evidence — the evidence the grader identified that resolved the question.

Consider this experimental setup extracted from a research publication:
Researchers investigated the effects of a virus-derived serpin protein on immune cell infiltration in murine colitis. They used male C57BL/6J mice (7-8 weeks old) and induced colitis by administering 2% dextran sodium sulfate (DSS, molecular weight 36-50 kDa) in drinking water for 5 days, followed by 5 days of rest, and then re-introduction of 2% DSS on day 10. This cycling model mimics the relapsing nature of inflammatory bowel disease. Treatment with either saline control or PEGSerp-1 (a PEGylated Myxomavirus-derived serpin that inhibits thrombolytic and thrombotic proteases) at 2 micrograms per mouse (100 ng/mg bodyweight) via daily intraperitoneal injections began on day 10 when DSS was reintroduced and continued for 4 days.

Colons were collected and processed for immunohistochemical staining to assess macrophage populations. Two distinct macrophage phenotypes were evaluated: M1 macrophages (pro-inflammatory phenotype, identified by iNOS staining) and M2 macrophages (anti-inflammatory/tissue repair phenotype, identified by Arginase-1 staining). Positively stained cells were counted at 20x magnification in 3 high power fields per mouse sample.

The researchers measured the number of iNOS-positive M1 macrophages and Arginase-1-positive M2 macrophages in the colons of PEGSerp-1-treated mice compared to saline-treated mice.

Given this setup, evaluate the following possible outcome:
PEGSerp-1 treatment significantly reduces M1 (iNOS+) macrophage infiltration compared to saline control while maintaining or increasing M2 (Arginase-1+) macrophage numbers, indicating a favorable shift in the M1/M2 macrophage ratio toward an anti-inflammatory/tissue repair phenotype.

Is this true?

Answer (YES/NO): YES